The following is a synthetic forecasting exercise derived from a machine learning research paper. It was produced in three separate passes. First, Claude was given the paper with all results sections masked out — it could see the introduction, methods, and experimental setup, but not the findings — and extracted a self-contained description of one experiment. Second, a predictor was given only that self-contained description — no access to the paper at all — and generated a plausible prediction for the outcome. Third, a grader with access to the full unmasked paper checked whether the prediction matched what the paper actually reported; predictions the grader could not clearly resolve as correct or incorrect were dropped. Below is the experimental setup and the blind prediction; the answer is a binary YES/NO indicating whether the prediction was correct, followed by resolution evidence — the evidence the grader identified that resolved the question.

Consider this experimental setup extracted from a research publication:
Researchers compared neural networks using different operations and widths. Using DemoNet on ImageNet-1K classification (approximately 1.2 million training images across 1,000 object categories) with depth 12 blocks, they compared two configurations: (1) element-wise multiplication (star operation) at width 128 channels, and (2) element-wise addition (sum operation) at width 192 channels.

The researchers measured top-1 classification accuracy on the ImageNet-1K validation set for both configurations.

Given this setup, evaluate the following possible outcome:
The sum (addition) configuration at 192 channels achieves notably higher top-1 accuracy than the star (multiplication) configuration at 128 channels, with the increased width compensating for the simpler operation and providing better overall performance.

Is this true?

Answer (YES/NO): YES